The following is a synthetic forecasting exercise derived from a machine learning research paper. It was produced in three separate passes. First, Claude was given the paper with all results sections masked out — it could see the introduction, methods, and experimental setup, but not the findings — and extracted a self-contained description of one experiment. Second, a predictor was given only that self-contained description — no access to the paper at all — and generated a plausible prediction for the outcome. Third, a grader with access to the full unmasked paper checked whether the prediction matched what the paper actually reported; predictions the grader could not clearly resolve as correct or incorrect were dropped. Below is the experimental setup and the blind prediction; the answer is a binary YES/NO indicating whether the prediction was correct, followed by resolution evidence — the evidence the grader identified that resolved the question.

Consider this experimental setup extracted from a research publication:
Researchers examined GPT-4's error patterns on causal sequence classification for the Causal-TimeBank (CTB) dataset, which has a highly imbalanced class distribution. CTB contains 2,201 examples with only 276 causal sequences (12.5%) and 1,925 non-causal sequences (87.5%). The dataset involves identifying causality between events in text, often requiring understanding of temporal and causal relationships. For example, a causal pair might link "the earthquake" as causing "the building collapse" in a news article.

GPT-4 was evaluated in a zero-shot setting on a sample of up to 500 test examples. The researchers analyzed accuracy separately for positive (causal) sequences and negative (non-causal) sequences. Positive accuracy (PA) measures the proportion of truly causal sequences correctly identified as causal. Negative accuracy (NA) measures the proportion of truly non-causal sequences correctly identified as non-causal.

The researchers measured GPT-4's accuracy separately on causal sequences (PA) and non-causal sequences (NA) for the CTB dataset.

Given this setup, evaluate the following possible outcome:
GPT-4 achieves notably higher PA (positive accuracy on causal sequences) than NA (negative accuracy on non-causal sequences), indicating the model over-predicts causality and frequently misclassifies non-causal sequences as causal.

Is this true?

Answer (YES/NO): YES